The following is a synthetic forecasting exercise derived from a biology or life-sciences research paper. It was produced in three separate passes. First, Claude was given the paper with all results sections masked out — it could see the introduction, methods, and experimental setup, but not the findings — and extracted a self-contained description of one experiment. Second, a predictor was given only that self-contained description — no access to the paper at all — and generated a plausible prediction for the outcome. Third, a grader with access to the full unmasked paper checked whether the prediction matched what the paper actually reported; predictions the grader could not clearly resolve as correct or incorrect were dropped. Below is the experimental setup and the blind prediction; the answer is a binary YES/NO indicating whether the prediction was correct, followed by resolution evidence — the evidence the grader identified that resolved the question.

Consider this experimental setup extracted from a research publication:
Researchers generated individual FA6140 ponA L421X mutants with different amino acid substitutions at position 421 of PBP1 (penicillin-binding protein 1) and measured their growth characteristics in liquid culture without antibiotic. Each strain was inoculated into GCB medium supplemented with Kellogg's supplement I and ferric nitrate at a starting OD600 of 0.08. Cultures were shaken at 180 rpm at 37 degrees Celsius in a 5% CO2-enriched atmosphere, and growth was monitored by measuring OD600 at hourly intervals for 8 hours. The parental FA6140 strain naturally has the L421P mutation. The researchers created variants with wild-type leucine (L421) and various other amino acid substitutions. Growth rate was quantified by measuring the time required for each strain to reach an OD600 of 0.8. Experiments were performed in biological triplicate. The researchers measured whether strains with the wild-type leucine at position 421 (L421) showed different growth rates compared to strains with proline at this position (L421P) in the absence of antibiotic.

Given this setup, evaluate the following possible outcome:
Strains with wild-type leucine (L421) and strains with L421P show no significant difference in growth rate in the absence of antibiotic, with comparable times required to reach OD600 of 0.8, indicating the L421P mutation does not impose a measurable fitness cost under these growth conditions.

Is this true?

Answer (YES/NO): YES